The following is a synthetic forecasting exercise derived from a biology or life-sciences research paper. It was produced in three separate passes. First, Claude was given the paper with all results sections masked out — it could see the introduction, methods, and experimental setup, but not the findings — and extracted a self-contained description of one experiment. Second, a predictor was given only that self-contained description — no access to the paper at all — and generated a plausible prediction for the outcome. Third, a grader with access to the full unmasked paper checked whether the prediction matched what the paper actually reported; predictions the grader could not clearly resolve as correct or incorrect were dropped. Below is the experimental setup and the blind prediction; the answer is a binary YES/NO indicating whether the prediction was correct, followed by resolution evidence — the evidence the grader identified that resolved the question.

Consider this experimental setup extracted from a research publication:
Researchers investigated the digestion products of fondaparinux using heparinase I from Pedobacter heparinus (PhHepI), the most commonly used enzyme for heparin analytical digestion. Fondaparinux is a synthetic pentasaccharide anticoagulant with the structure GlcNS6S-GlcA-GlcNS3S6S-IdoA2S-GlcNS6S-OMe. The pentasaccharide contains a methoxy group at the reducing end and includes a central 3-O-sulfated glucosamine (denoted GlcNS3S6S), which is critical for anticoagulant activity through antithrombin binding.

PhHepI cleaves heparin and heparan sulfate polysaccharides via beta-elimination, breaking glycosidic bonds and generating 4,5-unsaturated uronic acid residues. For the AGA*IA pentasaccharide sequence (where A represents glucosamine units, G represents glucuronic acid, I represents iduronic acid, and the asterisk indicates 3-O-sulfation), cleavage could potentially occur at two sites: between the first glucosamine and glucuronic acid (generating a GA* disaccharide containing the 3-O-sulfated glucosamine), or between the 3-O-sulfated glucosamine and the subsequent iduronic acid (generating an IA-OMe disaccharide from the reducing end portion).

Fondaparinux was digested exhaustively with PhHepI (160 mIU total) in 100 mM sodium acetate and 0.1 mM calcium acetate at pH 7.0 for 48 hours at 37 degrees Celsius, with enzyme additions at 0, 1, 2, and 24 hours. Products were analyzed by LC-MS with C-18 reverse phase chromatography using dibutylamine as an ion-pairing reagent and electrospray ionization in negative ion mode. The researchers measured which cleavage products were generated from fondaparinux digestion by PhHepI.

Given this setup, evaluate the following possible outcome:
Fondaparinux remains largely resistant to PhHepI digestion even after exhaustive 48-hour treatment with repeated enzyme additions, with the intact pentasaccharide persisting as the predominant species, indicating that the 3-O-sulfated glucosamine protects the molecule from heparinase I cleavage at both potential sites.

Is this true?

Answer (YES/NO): NO